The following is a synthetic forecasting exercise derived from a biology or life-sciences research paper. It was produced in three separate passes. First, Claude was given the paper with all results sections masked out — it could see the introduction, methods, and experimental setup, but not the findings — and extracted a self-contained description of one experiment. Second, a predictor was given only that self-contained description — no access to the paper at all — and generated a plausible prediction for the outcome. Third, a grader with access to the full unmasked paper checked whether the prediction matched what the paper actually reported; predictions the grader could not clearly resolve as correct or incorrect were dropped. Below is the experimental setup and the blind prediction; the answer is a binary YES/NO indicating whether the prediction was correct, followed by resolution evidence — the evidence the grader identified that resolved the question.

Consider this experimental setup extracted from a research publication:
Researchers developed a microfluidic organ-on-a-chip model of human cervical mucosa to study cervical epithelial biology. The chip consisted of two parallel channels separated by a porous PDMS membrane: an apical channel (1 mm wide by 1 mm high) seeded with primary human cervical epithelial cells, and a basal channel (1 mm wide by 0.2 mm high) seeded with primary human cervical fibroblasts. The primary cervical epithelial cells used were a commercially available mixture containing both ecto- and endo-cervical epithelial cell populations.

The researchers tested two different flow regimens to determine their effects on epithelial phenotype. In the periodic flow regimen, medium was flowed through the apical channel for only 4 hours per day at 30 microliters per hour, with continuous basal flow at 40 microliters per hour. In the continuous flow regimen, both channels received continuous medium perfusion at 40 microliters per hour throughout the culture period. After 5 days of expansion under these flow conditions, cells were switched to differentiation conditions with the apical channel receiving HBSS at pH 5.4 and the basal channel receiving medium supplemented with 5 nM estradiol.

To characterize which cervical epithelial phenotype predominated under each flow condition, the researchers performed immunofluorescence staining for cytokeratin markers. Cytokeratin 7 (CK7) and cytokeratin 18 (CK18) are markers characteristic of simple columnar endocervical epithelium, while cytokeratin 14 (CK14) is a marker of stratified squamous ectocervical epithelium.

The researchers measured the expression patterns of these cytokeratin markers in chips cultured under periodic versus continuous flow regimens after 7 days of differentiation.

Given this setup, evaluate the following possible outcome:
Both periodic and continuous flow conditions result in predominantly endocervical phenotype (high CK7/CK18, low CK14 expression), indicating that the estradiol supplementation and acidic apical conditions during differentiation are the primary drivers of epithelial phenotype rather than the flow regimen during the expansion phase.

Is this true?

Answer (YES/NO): NO